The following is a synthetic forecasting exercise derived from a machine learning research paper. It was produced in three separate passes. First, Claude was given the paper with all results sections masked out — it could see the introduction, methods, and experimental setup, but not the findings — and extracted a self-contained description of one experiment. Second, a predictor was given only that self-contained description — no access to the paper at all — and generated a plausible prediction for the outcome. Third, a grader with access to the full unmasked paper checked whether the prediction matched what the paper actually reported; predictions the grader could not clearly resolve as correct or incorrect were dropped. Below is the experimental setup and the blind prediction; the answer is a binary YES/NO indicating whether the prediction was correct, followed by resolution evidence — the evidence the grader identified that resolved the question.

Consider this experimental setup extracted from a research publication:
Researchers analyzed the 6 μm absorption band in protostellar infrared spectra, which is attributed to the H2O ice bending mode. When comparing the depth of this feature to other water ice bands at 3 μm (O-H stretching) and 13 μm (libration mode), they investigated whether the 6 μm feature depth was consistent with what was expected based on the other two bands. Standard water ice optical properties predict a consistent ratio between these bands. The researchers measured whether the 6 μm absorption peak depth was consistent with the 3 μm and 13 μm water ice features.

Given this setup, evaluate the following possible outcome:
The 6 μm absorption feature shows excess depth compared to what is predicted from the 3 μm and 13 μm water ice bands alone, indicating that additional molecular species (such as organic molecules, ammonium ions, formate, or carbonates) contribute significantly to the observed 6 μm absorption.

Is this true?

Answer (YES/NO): YES